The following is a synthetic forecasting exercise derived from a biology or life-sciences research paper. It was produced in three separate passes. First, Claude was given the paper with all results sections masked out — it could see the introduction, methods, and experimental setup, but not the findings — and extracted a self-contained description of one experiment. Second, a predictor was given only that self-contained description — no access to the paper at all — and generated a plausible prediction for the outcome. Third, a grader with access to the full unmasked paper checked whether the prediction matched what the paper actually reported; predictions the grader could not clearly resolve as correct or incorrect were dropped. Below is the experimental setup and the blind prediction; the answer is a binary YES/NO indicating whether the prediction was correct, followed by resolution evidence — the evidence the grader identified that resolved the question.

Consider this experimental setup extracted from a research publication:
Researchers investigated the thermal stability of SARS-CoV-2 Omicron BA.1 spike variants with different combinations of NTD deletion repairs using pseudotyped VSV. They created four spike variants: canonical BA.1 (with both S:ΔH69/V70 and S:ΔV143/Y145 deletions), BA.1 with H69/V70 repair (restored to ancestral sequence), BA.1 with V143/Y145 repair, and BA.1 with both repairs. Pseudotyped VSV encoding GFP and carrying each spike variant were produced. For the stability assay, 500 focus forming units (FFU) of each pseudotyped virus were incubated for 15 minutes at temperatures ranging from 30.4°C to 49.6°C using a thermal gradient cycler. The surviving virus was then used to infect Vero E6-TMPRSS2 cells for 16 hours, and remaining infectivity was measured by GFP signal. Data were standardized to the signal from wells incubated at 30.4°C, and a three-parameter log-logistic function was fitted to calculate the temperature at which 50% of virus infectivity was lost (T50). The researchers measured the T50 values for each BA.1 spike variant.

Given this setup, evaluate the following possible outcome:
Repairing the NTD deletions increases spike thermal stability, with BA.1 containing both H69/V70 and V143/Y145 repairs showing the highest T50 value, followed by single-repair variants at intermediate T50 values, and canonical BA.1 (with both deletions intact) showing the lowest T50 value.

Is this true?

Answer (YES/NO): NO